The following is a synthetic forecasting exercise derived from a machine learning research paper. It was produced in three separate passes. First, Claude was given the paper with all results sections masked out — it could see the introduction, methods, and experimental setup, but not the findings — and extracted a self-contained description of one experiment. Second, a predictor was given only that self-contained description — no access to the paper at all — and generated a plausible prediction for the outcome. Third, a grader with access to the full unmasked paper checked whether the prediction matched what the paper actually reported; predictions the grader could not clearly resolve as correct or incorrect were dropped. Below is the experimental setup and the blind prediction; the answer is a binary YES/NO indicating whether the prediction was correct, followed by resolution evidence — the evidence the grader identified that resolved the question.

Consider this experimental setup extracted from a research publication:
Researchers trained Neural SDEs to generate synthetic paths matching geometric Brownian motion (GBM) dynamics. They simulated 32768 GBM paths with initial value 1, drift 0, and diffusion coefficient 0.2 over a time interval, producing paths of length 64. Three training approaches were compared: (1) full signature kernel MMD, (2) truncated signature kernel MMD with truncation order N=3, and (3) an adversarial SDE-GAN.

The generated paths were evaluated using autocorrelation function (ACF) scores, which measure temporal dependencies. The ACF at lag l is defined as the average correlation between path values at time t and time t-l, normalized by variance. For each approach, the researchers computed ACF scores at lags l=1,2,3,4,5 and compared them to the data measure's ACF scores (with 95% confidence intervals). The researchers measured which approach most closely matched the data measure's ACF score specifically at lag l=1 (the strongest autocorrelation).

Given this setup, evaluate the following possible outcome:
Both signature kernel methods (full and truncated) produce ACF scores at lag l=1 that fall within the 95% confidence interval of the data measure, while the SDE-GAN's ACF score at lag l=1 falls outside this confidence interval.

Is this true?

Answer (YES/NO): NO